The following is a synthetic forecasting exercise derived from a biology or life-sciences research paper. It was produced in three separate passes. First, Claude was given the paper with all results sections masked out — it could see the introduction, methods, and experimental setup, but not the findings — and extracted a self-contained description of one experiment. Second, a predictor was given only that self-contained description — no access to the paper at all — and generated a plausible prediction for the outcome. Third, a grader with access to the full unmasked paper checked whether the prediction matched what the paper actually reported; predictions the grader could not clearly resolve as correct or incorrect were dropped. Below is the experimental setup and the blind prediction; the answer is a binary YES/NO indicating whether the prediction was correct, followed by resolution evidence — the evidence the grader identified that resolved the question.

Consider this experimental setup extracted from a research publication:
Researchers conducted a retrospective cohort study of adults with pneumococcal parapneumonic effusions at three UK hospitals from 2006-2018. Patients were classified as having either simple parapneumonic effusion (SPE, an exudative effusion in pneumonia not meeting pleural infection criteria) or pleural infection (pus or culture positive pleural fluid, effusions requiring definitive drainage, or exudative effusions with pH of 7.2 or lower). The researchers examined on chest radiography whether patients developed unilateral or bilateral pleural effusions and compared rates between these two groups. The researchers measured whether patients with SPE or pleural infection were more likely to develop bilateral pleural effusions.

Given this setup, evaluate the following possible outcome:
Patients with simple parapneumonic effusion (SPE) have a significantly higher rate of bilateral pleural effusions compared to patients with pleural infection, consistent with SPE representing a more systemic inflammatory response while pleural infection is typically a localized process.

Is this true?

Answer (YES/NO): YES